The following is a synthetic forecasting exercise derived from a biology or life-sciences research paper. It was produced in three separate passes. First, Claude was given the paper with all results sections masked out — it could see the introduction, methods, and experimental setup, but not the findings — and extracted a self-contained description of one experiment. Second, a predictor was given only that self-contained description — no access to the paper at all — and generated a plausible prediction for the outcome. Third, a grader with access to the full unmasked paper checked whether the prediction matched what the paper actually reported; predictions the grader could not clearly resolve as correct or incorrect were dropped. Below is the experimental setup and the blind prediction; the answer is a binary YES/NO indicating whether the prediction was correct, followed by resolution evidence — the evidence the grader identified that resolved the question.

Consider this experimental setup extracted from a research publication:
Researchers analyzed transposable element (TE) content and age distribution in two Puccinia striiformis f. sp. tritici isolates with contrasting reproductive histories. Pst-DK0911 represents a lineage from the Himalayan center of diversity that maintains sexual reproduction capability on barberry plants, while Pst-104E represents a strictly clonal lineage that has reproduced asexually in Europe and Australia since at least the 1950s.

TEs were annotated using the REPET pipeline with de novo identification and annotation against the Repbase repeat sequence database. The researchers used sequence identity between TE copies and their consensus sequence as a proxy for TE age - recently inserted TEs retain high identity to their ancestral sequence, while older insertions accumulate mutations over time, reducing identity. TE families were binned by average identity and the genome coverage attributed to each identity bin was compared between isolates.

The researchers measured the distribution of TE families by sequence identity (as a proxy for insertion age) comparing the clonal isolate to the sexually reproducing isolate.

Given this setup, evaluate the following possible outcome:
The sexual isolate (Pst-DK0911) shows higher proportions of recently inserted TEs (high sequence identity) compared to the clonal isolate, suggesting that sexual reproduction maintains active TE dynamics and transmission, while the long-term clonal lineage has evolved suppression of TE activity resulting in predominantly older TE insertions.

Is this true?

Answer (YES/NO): NO